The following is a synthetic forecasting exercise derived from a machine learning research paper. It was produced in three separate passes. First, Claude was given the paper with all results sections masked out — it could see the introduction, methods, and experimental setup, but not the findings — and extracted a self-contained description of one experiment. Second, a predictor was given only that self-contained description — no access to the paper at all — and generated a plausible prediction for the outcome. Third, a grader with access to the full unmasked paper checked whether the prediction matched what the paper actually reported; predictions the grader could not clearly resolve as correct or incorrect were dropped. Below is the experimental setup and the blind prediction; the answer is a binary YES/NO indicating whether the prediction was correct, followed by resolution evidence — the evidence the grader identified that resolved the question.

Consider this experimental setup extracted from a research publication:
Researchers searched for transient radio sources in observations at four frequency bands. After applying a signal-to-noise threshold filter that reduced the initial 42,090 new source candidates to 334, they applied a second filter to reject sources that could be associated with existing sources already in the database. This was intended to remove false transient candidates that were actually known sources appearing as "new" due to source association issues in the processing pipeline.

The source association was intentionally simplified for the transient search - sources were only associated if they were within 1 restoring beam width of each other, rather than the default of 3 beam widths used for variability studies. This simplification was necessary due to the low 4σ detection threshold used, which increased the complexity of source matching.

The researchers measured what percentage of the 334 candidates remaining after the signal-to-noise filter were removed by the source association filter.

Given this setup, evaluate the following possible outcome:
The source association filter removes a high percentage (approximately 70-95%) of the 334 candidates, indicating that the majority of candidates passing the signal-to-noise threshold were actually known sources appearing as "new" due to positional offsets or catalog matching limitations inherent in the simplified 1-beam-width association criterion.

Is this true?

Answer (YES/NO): NO